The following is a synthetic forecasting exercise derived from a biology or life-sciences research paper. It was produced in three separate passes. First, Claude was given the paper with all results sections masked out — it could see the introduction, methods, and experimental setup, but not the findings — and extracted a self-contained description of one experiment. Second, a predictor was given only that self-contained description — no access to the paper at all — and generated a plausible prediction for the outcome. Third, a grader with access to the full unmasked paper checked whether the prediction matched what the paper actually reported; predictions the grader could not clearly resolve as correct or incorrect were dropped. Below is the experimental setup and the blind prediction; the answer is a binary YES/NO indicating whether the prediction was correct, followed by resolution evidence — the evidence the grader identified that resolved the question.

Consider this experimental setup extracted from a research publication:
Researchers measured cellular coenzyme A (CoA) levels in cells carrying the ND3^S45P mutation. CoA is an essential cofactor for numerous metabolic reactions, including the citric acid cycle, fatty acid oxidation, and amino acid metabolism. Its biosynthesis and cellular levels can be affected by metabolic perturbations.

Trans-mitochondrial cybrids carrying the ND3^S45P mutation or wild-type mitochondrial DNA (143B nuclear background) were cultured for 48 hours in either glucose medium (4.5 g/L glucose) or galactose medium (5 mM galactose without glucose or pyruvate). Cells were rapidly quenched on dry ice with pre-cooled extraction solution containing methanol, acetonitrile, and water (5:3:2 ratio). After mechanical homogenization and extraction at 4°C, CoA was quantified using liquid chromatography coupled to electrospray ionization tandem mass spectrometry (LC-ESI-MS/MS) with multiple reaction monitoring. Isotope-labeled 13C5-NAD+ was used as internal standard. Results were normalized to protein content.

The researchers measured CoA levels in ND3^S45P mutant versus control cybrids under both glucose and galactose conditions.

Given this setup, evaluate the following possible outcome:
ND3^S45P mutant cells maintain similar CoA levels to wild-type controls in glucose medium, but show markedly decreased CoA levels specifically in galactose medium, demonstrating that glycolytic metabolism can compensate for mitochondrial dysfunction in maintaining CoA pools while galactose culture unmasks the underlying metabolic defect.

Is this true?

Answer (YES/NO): NO